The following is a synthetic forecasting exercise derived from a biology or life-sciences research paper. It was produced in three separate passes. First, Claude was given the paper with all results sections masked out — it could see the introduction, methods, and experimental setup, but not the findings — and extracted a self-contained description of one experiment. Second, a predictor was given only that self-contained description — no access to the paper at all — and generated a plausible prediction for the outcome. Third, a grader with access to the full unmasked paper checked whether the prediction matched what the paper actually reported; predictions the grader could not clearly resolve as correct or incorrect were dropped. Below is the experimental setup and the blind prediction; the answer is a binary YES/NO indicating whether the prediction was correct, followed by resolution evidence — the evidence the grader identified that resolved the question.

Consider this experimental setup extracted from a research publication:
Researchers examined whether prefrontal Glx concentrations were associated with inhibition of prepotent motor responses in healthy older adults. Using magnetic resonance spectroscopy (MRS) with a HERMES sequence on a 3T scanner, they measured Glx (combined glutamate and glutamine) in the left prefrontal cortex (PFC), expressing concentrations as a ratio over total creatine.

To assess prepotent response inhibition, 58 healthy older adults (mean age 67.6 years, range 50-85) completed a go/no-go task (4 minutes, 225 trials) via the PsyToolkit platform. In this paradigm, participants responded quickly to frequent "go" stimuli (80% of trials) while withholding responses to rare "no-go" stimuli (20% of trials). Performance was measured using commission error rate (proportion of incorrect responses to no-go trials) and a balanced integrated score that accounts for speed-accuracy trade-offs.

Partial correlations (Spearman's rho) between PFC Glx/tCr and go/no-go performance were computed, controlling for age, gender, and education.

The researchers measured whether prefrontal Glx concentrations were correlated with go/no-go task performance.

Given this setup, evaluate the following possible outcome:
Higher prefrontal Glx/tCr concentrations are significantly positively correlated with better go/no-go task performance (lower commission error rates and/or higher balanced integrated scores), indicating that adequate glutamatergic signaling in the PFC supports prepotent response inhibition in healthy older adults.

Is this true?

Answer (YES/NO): NO